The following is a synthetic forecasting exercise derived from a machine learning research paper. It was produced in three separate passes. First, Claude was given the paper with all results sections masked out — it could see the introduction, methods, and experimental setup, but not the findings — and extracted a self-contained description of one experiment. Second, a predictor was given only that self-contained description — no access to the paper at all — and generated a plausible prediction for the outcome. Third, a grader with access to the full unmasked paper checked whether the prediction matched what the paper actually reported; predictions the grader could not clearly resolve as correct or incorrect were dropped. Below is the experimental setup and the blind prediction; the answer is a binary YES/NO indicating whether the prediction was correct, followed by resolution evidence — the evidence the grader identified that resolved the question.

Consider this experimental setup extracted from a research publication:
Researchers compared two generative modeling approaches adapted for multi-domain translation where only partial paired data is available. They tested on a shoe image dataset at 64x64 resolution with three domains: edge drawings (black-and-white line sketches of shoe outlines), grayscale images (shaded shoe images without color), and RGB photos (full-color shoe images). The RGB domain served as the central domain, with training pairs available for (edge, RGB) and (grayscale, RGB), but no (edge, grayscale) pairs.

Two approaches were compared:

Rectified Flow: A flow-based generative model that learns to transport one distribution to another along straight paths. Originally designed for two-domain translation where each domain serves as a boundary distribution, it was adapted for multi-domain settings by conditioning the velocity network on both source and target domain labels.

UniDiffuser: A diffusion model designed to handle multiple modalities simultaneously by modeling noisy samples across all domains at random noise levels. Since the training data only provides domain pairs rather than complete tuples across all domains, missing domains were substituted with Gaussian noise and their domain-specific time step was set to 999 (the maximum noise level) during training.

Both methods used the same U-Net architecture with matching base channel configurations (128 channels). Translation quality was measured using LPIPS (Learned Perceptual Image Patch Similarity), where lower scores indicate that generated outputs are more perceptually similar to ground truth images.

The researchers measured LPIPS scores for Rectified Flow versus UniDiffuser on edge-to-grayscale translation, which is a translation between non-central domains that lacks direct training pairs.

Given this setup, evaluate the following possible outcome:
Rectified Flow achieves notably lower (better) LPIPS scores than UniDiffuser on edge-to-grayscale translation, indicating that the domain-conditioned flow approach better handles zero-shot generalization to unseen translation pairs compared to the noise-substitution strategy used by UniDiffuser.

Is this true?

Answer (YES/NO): NO